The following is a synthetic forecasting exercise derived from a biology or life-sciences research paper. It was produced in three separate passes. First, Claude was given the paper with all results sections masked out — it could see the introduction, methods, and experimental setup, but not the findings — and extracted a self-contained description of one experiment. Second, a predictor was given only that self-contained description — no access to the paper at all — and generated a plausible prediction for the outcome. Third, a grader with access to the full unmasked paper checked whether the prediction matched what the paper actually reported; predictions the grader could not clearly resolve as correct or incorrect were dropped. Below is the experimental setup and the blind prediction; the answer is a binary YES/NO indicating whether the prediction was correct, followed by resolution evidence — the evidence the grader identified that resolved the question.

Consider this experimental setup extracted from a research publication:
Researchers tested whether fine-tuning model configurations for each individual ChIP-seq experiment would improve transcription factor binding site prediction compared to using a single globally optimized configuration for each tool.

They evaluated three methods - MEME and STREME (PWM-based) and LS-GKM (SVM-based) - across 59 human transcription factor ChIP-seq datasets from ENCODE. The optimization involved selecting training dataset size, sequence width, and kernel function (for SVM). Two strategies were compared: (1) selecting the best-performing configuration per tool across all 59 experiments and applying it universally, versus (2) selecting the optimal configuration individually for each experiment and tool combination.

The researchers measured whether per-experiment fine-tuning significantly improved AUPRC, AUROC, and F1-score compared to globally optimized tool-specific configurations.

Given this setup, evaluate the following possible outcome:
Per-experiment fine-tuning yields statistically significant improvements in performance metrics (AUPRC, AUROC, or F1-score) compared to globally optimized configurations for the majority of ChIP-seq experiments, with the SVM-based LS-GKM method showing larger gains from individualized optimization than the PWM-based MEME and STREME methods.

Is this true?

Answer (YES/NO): NO